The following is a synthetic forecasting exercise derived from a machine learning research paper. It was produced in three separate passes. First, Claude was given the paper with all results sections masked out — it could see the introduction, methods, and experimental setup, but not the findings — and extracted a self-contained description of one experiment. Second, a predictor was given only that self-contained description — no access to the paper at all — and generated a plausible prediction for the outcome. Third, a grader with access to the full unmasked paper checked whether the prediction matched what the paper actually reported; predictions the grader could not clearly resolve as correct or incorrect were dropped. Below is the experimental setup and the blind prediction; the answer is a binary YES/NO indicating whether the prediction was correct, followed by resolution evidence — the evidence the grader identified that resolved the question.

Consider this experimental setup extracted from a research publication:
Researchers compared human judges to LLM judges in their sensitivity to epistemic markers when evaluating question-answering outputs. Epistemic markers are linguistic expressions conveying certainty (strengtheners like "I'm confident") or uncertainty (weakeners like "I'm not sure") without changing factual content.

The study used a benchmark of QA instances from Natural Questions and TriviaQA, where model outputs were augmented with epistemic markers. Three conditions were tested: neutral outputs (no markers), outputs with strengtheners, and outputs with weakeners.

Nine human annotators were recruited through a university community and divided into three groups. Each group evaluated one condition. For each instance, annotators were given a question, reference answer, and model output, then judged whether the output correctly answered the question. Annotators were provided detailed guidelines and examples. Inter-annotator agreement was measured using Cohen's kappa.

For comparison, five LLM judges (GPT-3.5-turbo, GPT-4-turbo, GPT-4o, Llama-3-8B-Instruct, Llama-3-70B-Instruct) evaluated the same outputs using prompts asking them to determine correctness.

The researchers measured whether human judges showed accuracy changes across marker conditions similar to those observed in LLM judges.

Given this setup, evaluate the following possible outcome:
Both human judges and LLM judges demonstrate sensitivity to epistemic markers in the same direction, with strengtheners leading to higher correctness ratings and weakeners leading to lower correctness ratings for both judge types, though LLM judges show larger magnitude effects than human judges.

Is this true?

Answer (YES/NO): NO